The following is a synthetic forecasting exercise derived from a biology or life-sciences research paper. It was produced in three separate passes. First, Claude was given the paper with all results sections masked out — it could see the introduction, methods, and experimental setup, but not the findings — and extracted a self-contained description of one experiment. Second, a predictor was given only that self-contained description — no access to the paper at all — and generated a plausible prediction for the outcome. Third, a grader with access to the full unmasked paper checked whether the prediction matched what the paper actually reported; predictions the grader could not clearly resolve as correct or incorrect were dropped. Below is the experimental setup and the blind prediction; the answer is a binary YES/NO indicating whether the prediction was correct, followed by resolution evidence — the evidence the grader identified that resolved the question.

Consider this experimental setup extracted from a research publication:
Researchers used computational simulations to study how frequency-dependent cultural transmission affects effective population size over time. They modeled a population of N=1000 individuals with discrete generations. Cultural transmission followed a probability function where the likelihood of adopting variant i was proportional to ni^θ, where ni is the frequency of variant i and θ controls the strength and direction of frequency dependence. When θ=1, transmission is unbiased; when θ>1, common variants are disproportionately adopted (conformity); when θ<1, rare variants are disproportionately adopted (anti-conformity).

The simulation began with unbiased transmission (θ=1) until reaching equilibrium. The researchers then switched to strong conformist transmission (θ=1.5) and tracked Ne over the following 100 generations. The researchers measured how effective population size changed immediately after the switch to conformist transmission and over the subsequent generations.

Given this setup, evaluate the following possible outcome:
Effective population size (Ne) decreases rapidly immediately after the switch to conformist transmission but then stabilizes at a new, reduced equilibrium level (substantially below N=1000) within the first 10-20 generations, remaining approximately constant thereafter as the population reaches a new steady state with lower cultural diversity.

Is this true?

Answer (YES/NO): NO